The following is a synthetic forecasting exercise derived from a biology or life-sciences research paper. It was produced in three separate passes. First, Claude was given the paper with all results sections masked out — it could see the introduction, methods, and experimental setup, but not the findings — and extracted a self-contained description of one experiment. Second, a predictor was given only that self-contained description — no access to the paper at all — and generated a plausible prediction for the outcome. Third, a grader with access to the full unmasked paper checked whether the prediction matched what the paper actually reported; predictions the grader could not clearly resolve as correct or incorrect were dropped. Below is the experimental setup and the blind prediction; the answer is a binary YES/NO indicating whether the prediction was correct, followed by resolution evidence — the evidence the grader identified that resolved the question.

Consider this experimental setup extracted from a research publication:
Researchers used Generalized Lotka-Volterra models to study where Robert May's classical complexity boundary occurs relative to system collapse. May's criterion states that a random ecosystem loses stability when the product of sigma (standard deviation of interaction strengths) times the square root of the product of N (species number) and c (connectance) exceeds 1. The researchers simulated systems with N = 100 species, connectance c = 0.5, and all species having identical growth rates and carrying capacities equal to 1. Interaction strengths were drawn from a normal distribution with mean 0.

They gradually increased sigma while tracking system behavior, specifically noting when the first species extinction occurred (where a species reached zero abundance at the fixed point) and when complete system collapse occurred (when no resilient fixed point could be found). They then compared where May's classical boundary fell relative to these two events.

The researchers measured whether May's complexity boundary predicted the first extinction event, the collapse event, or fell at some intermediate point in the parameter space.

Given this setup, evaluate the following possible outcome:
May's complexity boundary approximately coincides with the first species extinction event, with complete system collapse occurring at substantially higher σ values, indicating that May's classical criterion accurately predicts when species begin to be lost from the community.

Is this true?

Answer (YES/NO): NO